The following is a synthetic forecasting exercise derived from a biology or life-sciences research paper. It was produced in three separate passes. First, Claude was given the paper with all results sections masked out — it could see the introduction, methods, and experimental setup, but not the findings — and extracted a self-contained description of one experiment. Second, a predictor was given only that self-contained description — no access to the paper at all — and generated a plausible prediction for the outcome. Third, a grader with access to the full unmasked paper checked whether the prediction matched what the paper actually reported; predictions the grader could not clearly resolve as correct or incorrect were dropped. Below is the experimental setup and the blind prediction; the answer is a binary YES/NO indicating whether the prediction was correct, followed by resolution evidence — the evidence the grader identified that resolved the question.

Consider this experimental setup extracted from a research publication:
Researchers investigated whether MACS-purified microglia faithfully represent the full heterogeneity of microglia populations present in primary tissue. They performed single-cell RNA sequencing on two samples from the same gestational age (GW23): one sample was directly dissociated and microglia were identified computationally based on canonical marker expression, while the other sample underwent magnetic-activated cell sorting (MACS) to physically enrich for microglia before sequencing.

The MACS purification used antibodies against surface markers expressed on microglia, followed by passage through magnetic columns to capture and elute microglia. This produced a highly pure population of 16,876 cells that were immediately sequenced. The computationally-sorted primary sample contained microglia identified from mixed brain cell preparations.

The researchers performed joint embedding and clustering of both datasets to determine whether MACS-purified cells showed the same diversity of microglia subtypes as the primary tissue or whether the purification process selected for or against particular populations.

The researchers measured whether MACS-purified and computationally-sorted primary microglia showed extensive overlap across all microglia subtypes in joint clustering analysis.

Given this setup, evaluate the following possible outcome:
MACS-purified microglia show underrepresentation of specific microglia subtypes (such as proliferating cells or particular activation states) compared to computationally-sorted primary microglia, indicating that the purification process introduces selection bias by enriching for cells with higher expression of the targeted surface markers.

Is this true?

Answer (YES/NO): NO